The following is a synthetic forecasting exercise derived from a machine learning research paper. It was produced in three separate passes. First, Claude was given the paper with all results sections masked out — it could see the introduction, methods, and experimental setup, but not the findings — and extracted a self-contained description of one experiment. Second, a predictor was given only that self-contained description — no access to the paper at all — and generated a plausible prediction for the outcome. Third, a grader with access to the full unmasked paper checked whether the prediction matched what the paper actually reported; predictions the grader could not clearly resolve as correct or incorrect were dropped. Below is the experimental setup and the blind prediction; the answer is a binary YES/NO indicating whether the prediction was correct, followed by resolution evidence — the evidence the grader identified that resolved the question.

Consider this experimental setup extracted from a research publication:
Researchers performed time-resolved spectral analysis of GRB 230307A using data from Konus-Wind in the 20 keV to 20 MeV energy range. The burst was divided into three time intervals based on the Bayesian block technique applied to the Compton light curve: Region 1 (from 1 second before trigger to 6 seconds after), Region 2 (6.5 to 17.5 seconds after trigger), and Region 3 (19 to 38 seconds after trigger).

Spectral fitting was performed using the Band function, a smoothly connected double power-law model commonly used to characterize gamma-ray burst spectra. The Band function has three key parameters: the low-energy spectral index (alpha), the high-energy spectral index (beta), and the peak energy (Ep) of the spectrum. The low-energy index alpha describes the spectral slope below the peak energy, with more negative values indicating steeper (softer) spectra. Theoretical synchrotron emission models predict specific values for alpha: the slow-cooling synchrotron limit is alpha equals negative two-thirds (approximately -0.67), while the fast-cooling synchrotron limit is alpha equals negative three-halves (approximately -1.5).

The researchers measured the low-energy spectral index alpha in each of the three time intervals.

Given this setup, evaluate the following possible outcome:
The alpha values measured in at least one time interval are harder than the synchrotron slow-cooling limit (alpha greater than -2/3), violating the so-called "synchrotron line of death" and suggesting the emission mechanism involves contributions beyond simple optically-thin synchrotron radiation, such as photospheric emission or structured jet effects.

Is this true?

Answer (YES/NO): YES